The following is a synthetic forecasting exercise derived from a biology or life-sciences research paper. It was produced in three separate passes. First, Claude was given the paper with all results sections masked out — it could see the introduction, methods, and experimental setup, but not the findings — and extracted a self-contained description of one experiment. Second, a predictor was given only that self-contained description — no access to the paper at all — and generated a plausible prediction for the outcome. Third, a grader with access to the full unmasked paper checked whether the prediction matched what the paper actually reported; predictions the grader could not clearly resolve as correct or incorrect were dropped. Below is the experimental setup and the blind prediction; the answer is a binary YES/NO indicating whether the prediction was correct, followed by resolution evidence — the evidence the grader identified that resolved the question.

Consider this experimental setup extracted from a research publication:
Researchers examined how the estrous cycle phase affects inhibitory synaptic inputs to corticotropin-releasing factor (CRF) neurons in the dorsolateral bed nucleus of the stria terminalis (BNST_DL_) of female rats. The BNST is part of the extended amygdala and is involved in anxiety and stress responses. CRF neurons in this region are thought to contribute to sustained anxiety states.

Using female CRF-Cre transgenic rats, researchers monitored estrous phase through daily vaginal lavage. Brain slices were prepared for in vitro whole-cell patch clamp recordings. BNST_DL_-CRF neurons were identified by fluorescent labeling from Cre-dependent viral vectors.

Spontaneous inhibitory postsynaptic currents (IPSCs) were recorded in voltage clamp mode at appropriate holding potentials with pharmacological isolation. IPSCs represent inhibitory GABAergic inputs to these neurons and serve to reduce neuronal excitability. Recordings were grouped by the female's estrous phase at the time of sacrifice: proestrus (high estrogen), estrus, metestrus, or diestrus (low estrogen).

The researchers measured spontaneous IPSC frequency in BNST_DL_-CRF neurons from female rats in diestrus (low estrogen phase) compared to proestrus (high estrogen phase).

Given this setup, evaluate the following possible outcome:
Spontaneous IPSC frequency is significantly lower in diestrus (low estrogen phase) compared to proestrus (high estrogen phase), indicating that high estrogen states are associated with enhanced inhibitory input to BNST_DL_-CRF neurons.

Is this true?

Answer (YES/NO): NO